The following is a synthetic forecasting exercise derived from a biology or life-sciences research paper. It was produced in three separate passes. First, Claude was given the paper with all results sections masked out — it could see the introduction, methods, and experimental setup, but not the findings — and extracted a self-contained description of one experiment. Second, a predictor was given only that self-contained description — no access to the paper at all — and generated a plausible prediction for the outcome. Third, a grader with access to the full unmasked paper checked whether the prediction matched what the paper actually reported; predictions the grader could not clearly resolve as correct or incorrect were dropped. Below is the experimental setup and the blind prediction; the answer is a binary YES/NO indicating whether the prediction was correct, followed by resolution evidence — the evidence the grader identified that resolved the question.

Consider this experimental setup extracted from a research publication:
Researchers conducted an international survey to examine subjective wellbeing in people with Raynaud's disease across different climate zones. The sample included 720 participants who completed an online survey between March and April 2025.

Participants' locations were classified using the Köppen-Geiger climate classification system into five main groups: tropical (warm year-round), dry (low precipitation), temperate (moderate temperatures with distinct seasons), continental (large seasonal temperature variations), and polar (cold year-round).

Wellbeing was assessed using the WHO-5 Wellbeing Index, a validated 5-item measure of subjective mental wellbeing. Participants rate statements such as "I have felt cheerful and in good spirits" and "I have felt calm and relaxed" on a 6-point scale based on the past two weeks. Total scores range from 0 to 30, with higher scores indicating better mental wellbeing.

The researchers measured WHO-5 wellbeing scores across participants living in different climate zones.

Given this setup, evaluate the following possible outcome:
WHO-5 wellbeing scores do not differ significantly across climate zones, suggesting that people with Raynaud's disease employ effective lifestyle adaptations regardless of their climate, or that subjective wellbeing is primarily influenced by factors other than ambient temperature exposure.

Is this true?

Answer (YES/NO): NO